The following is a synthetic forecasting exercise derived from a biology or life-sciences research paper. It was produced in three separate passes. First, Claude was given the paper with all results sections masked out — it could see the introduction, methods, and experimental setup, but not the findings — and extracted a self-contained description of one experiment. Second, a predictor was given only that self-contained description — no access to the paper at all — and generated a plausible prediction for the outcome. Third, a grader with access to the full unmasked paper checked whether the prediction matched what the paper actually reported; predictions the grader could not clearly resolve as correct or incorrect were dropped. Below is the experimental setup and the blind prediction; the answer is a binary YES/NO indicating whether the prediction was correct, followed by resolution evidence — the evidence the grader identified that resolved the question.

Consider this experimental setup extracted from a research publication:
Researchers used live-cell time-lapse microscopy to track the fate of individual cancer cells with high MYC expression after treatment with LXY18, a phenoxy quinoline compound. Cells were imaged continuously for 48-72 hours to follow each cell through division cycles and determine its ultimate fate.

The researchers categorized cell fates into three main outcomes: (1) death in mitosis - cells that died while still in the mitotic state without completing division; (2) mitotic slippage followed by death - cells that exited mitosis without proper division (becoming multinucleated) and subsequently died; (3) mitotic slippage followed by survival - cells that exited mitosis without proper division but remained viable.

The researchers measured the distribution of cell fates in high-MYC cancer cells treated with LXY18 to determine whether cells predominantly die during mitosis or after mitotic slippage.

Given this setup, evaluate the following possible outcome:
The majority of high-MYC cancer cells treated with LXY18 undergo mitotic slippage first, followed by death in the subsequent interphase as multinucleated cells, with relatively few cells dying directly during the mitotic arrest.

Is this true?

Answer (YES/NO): NO